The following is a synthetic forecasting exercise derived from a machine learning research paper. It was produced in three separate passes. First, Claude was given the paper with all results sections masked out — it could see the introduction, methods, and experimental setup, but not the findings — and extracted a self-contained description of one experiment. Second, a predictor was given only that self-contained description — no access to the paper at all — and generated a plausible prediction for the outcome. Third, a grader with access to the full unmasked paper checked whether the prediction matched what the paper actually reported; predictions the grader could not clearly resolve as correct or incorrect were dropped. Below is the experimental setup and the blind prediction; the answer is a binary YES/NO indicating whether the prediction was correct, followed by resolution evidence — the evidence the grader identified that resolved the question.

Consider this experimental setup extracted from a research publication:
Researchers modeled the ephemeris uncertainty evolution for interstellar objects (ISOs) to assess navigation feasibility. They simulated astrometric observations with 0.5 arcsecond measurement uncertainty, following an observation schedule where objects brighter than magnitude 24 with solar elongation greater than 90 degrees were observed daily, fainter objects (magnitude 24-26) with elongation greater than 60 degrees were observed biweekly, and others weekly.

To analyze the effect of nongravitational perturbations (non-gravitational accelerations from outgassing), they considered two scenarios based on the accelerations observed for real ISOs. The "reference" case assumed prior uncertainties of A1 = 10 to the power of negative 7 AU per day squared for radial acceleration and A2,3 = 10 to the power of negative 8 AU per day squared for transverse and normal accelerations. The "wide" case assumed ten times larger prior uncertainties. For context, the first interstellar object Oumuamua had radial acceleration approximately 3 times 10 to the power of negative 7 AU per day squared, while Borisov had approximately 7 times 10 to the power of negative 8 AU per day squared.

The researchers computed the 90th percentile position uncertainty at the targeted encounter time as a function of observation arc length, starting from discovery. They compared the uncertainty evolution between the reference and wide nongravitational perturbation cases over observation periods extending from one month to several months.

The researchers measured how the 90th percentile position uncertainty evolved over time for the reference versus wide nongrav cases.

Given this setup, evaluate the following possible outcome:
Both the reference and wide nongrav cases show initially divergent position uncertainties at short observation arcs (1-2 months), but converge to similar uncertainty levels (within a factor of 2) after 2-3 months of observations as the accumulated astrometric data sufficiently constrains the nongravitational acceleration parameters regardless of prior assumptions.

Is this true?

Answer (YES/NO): NO